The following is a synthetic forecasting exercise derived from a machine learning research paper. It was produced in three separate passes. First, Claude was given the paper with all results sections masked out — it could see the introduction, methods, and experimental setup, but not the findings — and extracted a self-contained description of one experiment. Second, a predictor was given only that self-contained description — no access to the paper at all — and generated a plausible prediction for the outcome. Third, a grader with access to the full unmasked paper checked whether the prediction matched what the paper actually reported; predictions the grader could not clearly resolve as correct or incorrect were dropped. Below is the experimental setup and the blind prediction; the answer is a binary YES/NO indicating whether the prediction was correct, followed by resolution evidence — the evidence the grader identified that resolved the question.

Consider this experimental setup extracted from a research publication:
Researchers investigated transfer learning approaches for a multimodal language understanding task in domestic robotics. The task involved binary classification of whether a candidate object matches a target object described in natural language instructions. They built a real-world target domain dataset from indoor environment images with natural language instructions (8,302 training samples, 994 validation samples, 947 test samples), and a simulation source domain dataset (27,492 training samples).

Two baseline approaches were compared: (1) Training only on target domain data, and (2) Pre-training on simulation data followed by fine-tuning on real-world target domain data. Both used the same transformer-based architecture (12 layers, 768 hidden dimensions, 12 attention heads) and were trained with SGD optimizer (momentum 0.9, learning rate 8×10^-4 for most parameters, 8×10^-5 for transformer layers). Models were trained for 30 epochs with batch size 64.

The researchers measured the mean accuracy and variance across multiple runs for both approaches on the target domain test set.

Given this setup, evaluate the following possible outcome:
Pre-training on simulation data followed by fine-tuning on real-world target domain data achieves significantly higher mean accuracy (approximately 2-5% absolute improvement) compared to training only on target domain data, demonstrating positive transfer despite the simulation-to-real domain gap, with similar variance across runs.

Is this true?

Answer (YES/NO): NO